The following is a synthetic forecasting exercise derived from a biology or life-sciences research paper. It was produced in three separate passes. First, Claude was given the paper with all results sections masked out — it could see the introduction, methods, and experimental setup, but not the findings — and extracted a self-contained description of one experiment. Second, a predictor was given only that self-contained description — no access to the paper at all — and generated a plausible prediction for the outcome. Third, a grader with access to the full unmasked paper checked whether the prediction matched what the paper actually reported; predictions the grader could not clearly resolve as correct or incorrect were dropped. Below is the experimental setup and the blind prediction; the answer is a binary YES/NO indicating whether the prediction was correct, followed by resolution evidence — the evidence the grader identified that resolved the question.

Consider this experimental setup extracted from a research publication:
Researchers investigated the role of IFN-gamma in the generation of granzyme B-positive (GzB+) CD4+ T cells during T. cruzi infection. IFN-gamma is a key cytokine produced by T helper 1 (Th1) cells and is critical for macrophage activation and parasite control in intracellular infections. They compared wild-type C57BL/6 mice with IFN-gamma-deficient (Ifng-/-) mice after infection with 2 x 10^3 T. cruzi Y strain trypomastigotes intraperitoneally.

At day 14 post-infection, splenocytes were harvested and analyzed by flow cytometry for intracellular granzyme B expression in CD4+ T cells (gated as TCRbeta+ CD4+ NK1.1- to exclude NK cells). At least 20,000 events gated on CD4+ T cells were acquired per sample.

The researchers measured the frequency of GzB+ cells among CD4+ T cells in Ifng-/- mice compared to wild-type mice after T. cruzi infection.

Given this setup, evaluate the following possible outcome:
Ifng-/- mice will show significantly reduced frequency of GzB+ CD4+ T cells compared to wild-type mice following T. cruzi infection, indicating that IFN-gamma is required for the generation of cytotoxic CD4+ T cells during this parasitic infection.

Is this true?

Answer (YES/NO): NO